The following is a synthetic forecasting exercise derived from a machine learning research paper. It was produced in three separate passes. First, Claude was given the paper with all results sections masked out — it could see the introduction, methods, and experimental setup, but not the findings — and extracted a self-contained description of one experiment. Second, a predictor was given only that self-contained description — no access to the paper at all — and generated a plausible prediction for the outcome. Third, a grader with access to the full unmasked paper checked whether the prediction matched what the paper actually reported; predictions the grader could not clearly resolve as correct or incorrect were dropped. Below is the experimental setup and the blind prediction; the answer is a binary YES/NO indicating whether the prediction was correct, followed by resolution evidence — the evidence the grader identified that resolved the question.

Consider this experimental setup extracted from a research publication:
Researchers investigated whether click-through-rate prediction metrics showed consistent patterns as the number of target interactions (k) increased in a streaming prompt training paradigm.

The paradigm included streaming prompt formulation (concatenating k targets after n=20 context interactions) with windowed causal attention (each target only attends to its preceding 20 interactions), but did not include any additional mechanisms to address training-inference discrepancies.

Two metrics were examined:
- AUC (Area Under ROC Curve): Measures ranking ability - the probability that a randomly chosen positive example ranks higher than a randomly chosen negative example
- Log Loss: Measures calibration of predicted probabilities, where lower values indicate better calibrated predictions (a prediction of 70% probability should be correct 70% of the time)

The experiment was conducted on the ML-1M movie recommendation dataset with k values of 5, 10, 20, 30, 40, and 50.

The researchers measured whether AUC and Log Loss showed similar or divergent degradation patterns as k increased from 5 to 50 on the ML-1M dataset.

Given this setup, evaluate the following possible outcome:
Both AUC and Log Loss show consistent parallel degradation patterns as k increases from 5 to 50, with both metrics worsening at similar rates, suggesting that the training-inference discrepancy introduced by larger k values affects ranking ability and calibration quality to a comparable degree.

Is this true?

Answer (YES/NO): NO